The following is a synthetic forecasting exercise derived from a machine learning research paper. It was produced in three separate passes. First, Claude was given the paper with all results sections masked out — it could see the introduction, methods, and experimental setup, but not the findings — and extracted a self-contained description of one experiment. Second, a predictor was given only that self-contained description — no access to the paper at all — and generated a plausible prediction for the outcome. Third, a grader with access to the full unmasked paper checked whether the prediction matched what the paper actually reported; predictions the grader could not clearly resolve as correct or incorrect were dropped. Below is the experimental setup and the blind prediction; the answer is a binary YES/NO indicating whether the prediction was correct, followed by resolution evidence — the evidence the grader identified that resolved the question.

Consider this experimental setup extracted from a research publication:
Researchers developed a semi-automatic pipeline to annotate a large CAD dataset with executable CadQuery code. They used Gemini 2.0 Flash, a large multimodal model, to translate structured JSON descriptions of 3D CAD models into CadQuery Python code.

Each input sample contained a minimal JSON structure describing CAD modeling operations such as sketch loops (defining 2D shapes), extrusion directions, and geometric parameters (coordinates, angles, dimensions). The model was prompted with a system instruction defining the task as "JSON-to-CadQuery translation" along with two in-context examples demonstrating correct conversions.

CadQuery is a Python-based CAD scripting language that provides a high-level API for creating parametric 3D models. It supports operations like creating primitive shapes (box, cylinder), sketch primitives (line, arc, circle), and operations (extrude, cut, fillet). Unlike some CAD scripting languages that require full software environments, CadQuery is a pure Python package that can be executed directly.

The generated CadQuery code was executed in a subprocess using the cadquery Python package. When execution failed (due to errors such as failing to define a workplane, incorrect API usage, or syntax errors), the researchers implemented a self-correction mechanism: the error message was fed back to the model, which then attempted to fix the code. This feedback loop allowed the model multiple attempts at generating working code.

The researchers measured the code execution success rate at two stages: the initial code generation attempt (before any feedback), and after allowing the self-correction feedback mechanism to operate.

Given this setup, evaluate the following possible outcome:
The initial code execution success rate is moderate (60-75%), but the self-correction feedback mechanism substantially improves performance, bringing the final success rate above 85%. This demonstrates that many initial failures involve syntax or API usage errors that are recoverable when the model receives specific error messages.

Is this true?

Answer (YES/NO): NO